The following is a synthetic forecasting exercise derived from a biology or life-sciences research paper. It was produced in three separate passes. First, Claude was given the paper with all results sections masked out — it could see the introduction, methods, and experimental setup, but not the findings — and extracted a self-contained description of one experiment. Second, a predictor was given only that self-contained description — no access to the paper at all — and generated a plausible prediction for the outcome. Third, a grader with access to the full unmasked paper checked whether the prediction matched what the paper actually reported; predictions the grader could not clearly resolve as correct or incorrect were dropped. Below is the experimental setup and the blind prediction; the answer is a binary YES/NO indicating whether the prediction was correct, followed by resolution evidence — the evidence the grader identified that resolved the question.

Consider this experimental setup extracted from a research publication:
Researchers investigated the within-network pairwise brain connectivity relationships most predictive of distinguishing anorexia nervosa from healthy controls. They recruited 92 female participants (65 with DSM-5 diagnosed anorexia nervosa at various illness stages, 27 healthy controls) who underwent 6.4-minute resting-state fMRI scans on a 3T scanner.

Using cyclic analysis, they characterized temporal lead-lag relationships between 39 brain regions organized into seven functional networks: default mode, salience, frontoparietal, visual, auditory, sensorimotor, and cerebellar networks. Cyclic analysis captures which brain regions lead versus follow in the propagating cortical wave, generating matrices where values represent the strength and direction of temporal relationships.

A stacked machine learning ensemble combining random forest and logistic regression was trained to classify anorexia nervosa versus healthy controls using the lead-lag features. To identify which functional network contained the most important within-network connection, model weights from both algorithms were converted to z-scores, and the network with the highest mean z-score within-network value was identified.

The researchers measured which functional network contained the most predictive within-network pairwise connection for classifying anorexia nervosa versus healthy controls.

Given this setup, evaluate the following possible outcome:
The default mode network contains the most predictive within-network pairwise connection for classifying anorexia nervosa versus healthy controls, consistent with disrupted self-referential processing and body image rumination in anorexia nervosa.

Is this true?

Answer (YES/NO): NO